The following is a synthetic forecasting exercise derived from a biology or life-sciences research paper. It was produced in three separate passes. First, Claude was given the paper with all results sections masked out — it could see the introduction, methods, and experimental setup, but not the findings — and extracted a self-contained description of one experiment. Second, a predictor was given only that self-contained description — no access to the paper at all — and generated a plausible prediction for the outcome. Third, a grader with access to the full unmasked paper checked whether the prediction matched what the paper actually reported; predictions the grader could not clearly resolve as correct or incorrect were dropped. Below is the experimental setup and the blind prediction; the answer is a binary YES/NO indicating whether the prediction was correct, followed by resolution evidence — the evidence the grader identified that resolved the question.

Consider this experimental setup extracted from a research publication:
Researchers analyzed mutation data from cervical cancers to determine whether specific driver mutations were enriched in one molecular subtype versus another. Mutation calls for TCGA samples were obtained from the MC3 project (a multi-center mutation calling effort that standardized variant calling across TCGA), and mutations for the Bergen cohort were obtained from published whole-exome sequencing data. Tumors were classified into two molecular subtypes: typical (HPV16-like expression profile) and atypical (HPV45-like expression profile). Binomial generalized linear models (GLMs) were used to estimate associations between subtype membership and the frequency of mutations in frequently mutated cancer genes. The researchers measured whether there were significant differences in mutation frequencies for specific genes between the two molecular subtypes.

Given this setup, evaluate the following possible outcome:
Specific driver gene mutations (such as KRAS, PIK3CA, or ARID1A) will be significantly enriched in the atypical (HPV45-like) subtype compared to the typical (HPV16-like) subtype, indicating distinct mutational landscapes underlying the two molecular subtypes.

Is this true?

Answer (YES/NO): NO